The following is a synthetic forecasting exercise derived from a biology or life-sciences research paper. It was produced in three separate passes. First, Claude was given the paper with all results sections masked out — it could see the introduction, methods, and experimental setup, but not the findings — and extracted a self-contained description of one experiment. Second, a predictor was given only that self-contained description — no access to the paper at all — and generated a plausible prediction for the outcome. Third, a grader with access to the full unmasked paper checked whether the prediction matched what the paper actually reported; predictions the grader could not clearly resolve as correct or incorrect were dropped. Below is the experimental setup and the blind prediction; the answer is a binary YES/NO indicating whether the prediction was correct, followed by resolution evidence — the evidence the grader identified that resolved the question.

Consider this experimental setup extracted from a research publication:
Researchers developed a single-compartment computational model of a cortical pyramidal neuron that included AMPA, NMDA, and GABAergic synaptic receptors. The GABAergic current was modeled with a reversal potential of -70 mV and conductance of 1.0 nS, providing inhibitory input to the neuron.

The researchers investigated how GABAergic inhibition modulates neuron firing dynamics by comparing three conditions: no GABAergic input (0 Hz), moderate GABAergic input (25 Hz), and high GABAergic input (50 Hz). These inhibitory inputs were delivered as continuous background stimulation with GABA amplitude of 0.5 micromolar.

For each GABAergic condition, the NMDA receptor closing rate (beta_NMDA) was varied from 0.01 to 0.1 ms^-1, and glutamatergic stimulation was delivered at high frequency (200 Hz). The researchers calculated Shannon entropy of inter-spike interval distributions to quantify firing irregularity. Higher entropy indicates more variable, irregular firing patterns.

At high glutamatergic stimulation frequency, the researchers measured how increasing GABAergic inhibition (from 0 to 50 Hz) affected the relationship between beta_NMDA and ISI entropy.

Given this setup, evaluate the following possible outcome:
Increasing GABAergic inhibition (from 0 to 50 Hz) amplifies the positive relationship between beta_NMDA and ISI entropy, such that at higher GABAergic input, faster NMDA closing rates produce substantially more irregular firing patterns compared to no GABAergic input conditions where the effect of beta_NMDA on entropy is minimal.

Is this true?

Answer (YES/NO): NO